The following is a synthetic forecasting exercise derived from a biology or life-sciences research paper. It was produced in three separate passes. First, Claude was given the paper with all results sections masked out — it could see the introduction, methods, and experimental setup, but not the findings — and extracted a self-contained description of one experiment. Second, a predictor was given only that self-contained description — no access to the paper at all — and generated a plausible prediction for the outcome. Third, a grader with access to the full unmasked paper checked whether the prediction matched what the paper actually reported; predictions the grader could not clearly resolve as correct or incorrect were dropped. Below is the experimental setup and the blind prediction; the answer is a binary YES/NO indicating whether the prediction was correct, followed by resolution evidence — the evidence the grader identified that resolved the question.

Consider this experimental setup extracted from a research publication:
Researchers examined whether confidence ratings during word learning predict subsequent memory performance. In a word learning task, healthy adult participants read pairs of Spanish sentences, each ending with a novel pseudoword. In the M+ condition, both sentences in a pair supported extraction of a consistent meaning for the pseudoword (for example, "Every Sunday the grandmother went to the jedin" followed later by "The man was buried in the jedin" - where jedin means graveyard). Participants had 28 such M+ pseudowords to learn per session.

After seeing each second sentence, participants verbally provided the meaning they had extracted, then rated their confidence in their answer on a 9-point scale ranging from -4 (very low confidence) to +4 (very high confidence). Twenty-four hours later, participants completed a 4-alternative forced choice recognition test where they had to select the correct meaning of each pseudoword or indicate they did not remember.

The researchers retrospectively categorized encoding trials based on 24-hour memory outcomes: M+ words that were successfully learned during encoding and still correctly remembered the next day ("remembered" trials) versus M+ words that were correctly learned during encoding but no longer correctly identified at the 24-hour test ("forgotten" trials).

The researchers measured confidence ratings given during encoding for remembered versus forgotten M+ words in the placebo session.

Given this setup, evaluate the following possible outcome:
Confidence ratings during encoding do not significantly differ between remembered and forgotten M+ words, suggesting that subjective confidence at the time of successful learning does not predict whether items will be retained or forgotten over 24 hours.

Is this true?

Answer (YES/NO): NO